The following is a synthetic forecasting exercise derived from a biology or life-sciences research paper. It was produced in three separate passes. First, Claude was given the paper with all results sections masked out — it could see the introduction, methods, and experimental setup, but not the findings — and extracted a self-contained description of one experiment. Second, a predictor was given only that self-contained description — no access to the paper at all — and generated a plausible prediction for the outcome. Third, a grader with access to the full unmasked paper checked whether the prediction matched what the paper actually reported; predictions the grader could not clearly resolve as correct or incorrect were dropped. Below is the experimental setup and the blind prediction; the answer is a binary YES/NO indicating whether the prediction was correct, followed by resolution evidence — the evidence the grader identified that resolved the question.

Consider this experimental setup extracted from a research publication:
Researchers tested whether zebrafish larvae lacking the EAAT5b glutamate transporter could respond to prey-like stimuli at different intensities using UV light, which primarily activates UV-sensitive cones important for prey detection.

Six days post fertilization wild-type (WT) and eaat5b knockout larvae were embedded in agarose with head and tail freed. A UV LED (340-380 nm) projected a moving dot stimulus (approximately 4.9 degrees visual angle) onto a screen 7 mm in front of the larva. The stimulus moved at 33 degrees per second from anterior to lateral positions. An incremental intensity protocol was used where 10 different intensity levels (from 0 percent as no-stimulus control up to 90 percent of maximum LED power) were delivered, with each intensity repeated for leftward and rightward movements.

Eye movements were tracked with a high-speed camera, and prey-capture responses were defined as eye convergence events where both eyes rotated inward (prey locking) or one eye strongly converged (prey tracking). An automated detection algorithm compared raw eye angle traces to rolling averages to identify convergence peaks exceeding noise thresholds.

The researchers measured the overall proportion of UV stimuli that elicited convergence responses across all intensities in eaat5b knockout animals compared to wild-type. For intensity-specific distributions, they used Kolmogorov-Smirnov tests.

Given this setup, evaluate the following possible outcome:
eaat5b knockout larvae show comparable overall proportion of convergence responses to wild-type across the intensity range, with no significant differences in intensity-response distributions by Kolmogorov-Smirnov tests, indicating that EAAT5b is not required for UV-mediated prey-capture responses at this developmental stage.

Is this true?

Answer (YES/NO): YES